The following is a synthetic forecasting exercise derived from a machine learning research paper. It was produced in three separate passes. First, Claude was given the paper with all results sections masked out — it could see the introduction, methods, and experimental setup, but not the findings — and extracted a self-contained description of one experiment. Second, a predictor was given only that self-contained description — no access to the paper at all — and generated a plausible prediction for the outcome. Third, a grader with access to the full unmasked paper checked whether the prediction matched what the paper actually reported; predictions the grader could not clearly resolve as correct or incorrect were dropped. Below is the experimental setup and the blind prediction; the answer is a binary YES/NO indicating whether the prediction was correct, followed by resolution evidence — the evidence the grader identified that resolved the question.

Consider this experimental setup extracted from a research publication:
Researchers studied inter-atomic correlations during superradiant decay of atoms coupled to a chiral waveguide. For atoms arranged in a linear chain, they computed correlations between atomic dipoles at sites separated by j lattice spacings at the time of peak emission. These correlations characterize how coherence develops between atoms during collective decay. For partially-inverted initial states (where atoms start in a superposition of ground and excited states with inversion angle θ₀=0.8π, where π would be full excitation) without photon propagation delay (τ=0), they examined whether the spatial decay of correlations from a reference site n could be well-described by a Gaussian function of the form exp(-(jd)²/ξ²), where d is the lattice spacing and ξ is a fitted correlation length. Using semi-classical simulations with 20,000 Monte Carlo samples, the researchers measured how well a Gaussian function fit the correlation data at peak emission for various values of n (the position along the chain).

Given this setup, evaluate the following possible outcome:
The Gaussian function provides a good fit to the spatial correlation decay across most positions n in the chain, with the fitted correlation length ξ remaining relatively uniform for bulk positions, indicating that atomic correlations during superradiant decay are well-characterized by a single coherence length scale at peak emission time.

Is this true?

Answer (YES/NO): NO